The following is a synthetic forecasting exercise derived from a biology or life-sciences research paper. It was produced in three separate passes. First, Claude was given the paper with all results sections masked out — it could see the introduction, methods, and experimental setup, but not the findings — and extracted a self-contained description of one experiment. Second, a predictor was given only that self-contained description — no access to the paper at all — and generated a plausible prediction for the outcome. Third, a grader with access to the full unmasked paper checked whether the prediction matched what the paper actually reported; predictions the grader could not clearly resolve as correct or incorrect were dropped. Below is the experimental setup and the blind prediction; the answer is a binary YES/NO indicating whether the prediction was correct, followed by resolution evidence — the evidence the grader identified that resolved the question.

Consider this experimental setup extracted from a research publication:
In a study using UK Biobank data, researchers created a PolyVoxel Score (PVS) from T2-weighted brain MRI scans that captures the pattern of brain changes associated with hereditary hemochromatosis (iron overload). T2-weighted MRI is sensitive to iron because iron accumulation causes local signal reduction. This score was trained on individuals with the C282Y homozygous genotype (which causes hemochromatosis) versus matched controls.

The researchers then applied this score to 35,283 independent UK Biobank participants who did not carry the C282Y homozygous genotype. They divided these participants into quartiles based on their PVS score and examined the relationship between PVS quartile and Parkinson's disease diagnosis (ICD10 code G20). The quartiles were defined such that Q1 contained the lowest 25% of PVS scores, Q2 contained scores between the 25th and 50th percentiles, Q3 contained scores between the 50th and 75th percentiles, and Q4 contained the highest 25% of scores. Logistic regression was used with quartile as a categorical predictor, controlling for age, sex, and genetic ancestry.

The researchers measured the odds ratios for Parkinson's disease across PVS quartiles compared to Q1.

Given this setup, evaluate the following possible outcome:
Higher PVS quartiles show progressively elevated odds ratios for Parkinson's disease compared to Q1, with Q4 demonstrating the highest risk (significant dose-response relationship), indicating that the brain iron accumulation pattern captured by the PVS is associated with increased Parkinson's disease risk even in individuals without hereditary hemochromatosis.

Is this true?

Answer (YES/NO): YES